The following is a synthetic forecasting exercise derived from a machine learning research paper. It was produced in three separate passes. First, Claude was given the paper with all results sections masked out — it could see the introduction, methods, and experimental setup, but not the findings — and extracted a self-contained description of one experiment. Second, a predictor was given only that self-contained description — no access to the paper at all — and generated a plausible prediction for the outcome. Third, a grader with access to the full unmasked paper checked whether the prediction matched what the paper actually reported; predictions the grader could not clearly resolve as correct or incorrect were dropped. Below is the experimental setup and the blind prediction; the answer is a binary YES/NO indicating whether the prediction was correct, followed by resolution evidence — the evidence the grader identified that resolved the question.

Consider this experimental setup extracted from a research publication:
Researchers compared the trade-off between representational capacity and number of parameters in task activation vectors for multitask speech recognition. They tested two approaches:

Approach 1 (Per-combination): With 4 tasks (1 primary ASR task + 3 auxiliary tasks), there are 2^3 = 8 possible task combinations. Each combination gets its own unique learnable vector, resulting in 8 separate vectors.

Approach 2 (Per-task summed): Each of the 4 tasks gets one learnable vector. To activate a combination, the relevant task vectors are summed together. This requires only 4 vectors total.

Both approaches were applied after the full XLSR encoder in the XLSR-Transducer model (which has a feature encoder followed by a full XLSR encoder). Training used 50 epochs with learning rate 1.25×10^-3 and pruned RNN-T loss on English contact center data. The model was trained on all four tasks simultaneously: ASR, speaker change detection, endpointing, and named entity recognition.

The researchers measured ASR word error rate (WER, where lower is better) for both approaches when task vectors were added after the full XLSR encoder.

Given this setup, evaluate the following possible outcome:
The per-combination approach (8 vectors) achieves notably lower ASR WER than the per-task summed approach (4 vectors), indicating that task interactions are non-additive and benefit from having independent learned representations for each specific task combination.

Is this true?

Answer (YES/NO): NO